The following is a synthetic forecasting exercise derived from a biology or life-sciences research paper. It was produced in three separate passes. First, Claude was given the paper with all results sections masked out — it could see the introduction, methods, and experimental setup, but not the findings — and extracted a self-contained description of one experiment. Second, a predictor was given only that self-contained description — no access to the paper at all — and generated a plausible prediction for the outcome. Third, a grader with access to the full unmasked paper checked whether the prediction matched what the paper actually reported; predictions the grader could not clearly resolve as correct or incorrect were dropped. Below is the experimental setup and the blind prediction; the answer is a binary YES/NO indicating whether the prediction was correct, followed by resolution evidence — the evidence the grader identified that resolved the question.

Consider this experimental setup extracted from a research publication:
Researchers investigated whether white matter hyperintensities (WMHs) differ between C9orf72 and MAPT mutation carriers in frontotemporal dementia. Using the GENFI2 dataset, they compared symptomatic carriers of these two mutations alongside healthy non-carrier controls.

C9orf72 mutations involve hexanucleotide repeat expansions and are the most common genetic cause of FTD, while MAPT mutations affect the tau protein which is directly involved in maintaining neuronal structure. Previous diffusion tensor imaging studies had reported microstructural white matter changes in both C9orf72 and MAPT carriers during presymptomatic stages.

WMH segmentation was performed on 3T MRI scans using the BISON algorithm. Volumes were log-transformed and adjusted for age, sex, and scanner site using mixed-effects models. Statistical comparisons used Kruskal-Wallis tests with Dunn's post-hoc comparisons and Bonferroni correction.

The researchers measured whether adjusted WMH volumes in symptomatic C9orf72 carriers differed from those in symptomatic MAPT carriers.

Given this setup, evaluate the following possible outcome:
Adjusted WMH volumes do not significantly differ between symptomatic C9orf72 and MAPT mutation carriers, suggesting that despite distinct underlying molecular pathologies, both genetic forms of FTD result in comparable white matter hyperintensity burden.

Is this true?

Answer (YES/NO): YES